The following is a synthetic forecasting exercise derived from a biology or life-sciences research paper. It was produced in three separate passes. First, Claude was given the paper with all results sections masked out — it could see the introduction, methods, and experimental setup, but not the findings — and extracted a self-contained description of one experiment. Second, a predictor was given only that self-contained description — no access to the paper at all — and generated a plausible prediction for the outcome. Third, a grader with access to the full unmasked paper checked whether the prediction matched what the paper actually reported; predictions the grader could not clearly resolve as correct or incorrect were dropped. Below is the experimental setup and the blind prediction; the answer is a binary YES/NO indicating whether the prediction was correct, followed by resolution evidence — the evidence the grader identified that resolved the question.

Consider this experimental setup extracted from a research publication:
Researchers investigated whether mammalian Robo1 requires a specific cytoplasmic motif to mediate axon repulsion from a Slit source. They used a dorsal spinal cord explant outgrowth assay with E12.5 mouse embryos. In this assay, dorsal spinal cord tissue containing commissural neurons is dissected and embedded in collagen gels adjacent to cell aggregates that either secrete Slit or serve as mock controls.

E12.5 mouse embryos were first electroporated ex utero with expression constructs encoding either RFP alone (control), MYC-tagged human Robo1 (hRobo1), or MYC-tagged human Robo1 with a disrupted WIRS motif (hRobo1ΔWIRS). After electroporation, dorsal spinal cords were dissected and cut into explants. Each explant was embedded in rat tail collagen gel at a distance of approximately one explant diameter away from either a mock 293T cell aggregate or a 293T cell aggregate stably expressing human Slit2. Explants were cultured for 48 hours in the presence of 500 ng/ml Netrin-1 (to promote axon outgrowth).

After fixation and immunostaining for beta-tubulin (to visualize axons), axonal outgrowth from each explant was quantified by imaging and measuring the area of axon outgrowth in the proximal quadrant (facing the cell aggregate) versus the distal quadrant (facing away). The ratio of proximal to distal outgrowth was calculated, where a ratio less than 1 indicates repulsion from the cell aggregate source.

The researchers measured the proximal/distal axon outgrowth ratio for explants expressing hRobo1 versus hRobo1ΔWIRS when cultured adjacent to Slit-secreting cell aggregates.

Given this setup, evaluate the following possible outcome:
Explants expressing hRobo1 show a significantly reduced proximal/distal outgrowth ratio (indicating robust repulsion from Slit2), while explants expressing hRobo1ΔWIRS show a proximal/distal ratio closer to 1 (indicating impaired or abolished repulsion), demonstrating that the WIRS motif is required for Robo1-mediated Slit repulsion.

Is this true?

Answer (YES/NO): YES